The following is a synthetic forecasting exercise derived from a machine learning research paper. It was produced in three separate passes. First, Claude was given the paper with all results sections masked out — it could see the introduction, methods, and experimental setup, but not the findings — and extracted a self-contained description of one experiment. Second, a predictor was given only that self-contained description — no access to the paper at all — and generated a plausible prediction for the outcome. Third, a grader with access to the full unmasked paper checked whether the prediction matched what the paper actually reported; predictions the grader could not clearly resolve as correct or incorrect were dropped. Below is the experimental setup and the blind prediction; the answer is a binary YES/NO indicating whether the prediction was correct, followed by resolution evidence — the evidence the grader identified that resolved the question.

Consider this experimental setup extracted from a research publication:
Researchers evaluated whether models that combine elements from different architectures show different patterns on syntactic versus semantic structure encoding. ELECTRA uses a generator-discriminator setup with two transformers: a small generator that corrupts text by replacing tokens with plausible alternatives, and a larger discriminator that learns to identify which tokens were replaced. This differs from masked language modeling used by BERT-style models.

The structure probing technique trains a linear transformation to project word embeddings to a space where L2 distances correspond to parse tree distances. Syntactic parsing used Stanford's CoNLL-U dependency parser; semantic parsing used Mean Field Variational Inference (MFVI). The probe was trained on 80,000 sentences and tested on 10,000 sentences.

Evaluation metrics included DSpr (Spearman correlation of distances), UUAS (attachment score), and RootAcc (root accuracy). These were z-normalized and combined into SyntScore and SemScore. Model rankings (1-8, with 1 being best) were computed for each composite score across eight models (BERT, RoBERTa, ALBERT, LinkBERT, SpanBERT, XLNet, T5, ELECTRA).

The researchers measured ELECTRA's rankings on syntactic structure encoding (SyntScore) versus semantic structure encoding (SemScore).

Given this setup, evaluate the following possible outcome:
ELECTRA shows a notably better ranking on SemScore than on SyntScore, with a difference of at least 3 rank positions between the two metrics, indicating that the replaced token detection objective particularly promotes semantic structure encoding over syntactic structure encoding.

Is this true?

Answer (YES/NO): NO